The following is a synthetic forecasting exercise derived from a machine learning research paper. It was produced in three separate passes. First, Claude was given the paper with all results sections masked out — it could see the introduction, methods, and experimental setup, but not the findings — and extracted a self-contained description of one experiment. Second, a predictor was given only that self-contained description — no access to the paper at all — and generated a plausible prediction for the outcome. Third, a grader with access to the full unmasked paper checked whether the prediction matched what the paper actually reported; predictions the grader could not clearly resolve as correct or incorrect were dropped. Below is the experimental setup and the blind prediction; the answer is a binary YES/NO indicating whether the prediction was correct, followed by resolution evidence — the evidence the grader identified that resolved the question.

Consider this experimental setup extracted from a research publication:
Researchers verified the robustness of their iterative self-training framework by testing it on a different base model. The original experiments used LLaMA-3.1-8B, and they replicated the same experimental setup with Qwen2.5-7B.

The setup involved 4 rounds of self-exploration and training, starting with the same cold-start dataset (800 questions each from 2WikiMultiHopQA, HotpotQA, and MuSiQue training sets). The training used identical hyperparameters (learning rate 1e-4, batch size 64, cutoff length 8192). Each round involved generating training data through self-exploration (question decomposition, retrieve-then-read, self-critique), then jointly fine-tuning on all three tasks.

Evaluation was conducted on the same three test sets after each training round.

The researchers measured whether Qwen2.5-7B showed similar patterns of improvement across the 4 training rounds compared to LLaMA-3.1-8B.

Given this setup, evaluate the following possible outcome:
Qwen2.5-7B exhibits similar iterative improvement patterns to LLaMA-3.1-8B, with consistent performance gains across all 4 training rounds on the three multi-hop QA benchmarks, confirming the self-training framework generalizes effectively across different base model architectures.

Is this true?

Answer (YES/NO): YES